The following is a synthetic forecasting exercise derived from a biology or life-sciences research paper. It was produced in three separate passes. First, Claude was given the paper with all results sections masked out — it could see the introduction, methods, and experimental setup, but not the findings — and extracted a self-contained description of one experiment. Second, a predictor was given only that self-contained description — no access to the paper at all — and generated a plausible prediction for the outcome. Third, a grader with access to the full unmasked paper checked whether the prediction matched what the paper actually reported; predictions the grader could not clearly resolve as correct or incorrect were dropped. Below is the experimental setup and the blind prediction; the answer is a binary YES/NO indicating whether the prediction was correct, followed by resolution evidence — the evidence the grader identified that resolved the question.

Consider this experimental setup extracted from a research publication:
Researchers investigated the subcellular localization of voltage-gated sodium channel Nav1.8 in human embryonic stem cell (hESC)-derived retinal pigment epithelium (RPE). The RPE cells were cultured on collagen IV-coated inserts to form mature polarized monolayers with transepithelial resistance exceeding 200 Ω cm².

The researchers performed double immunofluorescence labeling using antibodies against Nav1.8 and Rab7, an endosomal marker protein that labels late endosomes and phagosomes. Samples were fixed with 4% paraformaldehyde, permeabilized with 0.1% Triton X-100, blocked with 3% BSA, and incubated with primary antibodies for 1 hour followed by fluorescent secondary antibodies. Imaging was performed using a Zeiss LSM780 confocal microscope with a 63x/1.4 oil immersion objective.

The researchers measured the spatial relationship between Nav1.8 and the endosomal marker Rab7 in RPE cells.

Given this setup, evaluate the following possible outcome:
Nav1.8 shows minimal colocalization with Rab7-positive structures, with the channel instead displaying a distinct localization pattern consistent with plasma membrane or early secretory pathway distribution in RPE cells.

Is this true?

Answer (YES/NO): NO